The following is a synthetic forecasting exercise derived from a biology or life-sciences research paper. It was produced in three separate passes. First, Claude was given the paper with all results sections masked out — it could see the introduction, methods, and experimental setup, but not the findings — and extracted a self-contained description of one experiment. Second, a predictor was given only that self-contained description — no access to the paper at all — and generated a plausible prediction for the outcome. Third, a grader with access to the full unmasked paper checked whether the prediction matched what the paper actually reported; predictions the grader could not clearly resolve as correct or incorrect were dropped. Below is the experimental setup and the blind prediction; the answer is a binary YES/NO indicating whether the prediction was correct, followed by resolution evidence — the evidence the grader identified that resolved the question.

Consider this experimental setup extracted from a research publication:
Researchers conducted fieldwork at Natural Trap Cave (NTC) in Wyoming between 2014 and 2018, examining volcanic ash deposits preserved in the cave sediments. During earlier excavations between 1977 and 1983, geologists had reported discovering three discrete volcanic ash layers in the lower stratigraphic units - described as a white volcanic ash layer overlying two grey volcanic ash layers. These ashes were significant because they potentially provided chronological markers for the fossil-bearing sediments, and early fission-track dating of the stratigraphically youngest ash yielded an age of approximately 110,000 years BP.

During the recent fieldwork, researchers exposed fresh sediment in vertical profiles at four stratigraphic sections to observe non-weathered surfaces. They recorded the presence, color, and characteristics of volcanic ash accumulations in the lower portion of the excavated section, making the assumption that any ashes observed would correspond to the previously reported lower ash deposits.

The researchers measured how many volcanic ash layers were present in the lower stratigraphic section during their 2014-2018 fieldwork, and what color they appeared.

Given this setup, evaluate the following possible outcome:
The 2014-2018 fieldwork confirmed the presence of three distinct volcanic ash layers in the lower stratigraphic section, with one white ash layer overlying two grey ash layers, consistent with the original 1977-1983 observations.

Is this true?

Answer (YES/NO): NO